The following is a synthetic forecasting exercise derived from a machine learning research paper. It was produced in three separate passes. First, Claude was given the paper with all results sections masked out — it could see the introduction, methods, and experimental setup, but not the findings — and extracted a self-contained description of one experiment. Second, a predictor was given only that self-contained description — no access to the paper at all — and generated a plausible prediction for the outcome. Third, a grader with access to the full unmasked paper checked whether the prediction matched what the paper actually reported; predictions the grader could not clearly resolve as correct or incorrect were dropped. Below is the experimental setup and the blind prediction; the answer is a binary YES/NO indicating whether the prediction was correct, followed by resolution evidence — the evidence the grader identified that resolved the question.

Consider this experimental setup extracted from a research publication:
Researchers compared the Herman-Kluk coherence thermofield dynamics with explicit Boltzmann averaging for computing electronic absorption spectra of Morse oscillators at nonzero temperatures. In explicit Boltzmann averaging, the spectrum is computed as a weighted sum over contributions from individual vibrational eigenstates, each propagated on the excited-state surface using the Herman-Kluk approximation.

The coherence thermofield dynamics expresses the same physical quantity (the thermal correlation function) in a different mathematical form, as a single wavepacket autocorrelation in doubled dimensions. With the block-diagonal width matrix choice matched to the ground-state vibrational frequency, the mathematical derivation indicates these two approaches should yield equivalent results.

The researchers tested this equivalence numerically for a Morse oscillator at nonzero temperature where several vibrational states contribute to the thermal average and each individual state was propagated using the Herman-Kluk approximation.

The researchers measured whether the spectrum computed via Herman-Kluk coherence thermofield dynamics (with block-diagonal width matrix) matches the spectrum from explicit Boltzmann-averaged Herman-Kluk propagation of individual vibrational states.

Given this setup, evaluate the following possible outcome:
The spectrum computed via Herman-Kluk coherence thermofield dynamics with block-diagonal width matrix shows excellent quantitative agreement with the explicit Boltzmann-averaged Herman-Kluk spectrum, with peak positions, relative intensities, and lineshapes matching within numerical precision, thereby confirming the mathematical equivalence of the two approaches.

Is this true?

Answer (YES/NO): YES